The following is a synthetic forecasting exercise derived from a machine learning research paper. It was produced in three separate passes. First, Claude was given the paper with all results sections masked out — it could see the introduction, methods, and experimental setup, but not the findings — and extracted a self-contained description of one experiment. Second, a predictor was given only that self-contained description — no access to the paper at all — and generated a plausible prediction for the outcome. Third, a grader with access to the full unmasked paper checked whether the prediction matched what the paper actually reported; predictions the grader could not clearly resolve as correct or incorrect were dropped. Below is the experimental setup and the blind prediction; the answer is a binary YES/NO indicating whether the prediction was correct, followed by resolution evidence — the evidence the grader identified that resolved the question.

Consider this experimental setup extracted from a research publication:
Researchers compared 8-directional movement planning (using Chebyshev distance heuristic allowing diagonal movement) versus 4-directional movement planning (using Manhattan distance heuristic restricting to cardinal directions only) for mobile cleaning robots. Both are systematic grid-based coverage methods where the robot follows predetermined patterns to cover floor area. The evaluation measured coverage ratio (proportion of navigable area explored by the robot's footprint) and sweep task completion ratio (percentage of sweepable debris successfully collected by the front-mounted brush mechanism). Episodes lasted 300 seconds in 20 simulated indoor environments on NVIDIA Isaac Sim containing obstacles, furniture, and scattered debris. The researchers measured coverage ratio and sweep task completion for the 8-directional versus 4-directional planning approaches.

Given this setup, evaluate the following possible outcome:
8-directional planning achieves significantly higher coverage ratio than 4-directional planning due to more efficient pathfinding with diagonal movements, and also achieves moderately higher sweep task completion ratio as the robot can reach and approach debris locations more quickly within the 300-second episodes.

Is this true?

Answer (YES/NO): YES